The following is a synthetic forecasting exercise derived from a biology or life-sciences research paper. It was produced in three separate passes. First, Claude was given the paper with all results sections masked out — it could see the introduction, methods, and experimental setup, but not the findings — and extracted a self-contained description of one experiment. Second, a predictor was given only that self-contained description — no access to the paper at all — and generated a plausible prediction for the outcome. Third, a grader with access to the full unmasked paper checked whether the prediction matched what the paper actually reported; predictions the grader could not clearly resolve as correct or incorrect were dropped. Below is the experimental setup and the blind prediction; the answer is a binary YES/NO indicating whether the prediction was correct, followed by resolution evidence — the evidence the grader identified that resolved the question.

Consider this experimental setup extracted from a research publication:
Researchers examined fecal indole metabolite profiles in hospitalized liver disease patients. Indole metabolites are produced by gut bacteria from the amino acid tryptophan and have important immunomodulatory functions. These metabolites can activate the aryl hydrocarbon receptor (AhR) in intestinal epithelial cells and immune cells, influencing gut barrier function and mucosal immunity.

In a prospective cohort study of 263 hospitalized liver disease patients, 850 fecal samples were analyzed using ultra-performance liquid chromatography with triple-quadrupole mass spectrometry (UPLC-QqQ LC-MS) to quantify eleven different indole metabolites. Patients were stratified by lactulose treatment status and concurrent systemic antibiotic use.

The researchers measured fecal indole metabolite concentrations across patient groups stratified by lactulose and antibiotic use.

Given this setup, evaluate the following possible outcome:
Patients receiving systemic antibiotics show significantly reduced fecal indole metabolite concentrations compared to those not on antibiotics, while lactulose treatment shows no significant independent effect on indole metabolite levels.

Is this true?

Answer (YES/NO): NO